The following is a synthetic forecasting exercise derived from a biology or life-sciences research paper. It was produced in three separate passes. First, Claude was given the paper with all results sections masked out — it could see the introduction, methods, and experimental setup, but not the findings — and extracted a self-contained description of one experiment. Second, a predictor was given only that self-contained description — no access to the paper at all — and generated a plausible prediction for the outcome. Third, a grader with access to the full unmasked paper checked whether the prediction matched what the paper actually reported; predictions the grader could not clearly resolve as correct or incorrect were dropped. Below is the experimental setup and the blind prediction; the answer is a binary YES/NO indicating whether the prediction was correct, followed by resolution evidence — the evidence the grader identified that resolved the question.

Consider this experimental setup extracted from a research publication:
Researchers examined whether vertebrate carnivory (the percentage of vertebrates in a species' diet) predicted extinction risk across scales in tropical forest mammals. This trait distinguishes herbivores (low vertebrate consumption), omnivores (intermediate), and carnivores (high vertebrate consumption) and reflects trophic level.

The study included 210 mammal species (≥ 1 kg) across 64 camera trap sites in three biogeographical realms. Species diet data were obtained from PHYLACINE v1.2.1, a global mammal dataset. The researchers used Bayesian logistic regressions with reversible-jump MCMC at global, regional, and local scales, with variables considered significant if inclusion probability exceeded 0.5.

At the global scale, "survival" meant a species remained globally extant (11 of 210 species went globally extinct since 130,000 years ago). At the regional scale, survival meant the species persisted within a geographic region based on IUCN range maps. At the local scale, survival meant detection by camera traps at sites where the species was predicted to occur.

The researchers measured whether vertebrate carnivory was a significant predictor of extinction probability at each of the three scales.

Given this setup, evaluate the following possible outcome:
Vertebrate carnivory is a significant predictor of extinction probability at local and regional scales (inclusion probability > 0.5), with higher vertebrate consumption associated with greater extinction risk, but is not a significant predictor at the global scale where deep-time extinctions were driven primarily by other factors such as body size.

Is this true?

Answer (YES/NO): NO